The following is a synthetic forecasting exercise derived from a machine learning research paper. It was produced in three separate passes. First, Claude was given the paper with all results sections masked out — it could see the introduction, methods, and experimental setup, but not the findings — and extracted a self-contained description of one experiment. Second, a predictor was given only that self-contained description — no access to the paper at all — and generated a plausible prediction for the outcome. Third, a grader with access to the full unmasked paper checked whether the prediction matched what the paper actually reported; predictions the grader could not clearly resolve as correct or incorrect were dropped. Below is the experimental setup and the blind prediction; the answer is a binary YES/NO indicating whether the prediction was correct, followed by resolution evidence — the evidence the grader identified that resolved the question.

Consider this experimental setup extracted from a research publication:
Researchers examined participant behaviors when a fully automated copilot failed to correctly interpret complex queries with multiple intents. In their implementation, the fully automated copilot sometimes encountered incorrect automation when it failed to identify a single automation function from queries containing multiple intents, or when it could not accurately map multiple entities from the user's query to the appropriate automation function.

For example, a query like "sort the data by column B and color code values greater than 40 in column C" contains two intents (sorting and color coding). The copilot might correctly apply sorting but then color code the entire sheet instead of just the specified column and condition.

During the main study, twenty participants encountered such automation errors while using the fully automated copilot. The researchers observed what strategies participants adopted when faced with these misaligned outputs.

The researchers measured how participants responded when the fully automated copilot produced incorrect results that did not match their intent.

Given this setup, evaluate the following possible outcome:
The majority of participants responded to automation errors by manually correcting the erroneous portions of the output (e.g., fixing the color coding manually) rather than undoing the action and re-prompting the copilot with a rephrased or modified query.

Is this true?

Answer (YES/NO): NO